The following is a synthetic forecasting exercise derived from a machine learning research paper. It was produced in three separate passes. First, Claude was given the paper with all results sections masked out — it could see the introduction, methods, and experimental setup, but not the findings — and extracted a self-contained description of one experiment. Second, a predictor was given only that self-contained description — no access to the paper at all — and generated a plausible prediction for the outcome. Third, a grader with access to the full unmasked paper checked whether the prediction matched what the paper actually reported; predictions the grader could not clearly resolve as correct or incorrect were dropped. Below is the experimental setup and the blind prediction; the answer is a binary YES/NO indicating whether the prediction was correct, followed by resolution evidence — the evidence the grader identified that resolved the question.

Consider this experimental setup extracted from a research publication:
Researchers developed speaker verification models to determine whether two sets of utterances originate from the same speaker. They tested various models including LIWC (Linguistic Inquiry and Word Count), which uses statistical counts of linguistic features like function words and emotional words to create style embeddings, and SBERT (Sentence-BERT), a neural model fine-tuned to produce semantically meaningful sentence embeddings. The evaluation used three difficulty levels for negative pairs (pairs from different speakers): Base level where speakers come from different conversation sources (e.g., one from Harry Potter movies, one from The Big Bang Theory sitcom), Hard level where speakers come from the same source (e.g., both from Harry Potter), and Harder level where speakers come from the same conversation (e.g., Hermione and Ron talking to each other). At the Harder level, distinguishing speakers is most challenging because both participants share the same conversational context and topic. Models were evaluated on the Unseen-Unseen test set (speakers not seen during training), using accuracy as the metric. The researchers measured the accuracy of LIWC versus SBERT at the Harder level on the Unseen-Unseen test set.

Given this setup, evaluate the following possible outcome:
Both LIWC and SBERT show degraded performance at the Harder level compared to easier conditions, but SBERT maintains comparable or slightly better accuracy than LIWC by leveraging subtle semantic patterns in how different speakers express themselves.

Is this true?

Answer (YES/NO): NO